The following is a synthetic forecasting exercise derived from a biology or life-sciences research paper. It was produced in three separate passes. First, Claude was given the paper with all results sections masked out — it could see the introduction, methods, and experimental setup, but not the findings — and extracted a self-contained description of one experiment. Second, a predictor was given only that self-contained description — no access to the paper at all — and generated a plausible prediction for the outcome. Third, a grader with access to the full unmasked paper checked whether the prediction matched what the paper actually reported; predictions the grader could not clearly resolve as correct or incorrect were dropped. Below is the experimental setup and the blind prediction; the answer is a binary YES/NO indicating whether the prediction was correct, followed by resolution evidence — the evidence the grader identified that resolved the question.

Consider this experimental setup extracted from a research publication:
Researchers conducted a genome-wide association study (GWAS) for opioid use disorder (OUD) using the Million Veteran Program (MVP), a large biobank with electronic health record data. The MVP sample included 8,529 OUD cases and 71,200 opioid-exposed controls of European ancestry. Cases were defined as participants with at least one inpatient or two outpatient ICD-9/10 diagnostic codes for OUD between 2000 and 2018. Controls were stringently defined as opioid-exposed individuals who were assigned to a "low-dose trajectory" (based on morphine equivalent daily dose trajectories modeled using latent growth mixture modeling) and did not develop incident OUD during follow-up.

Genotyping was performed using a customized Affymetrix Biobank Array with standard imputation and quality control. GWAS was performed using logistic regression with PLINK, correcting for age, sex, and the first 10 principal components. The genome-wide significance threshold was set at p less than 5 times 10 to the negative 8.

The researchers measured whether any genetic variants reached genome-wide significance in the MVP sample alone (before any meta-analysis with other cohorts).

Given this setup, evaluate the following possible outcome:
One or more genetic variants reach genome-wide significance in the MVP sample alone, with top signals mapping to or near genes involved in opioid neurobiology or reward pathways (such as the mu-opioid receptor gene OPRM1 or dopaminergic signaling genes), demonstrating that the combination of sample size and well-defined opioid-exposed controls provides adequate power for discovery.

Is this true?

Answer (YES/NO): NO